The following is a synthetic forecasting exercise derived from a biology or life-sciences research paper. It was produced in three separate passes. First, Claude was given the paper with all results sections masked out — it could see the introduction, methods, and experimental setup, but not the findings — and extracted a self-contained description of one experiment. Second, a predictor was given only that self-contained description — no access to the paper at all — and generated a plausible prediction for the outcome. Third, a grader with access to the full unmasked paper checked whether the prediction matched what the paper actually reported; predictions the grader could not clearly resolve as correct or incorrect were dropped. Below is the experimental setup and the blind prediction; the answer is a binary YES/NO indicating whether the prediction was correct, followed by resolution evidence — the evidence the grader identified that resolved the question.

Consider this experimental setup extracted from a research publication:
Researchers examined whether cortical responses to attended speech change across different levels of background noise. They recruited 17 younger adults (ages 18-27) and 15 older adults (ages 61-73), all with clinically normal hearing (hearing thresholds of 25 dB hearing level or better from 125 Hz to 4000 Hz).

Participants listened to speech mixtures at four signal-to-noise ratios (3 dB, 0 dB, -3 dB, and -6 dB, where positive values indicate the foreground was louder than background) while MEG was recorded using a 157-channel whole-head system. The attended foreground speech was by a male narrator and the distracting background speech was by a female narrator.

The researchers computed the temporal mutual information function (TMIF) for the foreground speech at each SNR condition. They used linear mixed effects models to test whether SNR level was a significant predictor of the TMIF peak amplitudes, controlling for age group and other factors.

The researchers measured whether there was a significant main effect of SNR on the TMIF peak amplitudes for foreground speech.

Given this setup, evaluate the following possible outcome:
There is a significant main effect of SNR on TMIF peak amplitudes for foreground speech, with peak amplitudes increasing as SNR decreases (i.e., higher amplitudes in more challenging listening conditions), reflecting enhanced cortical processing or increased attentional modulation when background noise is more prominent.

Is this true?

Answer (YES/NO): NO